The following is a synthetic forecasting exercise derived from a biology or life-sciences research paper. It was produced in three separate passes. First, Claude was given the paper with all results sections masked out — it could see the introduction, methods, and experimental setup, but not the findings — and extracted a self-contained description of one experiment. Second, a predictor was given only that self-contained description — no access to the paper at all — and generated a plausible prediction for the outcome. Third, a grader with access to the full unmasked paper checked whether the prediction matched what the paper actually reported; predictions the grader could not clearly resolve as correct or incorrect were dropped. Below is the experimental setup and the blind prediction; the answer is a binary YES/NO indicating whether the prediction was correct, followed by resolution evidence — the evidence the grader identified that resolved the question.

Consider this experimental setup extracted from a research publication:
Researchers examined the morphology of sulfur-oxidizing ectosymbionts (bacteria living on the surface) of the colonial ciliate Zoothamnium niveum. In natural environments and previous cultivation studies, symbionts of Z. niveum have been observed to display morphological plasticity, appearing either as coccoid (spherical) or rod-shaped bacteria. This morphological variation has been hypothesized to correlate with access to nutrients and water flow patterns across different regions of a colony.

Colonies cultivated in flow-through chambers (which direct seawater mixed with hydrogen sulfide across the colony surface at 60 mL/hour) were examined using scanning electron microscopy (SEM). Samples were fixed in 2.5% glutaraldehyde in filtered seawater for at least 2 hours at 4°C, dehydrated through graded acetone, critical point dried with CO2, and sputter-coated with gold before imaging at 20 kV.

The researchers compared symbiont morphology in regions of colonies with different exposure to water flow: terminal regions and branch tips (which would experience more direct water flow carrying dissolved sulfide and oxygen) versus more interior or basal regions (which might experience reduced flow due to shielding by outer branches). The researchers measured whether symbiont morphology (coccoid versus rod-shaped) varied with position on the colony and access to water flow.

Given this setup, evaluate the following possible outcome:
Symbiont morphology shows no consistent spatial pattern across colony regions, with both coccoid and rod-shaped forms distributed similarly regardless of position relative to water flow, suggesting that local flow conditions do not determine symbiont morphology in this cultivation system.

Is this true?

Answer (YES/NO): NO